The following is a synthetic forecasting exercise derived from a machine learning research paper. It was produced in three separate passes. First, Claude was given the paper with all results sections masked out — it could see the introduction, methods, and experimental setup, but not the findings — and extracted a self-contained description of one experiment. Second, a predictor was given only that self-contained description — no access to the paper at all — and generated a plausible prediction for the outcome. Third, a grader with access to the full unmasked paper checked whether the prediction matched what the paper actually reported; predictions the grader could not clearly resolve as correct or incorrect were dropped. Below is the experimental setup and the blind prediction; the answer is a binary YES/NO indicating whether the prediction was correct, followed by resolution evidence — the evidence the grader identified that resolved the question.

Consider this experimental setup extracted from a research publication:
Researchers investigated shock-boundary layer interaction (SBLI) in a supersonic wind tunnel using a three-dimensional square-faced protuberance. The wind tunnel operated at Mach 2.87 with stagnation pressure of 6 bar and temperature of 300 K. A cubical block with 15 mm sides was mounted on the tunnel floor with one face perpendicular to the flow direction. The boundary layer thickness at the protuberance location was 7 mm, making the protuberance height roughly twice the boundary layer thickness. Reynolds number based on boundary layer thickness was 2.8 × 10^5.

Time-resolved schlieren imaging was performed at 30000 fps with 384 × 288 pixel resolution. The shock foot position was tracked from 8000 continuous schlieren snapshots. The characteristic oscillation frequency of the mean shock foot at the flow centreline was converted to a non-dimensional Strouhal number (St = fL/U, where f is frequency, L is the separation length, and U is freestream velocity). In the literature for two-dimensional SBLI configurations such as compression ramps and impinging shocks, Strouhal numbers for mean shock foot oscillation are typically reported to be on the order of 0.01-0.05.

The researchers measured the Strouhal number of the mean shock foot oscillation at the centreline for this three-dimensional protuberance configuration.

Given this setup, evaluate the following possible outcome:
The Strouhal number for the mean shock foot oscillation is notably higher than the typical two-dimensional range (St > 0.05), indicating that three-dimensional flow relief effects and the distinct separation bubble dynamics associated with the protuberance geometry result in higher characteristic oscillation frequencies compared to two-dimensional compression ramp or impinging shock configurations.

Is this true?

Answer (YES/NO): NO